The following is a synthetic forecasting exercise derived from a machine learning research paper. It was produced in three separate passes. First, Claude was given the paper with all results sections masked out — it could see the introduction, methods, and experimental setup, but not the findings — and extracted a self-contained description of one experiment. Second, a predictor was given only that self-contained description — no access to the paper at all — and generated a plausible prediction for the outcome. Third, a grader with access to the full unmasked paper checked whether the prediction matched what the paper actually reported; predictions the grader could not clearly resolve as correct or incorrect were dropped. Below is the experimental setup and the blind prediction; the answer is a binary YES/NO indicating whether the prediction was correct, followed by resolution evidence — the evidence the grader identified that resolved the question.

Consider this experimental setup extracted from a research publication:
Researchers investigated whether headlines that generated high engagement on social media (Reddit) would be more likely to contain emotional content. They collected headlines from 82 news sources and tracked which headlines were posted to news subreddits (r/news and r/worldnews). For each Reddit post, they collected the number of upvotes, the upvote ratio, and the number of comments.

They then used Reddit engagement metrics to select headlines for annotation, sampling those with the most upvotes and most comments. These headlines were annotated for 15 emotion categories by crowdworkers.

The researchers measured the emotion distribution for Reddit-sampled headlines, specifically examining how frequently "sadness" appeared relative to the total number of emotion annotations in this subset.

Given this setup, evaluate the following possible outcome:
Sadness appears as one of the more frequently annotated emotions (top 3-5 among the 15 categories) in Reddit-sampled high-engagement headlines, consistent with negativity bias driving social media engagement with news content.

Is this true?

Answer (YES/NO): YES